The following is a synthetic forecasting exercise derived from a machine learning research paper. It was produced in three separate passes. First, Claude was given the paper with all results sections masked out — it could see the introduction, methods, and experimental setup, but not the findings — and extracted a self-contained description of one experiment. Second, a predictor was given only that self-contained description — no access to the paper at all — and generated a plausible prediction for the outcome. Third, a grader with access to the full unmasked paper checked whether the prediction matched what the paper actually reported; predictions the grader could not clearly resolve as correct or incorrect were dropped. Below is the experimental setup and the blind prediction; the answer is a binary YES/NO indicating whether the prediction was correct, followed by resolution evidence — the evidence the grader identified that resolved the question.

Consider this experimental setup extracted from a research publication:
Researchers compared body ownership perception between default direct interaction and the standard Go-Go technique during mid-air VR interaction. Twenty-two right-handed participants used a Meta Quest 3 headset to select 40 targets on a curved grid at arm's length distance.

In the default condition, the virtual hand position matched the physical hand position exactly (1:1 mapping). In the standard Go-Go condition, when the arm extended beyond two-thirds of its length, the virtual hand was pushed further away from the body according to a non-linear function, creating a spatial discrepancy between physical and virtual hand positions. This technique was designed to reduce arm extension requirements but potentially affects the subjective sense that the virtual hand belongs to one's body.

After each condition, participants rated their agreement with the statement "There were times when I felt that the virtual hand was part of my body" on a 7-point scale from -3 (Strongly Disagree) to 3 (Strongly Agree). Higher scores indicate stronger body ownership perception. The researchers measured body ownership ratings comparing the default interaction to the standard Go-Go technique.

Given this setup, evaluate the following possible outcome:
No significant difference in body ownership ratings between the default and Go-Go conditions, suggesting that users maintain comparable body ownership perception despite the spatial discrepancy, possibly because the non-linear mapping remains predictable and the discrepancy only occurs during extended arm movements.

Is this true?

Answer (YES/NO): YES